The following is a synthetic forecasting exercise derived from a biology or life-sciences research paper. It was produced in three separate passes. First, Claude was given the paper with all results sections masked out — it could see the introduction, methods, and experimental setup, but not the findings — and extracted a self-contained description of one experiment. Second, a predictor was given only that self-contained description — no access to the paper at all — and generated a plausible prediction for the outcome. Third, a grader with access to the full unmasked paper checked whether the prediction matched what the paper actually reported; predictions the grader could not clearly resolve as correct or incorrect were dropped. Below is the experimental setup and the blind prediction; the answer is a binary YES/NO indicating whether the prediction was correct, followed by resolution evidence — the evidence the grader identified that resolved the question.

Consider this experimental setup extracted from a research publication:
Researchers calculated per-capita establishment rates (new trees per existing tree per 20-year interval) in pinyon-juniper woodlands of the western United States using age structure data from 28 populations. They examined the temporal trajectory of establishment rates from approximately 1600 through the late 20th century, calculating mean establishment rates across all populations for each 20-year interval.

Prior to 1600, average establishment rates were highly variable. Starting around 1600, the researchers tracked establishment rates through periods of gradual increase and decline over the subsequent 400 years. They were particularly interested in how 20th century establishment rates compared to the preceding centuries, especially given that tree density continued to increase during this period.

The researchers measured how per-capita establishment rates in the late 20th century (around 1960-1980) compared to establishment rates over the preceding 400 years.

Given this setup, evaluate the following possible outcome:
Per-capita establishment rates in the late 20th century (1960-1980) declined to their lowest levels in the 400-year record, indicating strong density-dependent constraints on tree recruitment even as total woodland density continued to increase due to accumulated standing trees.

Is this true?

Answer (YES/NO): NO